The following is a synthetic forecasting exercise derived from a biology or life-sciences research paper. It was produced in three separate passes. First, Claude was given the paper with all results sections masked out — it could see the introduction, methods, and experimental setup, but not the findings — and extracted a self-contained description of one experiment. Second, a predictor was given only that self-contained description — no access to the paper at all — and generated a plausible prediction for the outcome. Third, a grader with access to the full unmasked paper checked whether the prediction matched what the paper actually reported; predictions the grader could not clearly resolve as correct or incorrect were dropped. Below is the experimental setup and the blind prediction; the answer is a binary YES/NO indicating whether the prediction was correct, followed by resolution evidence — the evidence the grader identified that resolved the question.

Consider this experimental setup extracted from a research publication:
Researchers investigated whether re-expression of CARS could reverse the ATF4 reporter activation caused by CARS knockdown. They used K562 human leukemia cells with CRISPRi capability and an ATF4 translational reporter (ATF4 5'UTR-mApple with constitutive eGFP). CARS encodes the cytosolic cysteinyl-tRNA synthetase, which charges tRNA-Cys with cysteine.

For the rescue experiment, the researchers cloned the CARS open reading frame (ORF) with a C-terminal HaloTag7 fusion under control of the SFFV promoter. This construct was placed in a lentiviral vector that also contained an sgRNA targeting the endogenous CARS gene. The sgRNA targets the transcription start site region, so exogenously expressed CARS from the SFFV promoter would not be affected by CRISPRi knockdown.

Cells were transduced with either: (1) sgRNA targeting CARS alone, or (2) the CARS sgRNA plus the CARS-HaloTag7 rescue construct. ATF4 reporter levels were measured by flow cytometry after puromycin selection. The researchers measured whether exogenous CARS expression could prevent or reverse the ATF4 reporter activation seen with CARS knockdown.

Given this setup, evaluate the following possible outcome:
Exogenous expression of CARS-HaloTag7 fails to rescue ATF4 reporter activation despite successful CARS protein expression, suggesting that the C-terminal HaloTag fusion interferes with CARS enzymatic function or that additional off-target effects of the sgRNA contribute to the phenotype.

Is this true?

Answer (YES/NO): NO